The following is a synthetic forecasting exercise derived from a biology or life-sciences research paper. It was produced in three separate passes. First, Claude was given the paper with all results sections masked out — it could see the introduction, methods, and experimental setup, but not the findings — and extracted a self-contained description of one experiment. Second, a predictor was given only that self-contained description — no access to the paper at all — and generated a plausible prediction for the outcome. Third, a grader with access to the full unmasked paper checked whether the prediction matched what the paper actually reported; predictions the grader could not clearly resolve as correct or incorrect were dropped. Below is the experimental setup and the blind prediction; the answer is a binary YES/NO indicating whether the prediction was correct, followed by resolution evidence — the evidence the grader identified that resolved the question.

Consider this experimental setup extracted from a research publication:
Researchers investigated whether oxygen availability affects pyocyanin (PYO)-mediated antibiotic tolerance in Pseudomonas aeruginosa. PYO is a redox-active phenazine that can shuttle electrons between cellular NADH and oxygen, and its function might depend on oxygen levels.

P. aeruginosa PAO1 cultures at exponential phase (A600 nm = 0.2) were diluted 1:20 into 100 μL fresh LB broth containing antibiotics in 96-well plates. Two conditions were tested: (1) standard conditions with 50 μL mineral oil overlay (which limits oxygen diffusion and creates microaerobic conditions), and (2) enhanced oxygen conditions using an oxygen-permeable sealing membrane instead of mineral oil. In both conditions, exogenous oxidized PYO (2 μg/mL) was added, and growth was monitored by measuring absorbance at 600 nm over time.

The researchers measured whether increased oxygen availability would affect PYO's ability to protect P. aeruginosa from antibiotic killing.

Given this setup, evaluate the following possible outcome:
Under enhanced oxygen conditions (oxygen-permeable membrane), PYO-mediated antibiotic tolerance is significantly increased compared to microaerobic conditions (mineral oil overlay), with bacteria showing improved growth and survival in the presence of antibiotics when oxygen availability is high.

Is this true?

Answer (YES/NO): NO